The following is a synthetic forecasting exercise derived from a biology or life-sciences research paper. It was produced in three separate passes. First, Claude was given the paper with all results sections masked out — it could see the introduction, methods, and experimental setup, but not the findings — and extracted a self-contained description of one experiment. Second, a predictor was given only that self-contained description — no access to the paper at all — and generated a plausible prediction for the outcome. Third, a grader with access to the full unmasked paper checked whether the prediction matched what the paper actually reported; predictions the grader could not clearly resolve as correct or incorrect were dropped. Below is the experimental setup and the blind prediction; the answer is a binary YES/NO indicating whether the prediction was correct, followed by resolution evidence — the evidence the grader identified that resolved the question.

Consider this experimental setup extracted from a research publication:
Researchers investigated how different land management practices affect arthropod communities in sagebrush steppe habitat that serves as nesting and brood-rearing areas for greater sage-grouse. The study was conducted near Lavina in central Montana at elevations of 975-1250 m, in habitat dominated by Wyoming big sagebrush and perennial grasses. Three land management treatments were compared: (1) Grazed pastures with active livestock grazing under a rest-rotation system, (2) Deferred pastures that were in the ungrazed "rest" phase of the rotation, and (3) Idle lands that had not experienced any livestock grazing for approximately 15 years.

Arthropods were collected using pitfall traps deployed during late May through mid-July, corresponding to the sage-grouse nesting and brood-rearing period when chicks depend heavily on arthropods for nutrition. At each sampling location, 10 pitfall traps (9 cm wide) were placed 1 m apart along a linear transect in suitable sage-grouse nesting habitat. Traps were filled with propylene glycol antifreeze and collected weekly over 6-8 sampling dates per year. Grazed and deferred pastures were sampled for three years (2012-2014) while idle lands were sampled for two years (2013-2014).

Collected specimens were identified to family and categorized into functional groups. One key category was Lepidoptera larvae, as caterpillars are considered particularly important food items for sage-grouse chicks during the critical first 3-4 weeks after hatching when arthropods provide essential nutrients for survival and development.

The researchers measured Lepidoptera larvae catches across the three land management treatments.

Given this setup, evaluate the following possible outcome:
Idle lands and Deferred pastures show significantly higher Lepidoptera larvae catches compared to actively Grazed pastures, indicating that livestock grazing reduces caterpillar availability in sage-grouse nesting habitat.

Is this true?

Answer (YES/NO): NO